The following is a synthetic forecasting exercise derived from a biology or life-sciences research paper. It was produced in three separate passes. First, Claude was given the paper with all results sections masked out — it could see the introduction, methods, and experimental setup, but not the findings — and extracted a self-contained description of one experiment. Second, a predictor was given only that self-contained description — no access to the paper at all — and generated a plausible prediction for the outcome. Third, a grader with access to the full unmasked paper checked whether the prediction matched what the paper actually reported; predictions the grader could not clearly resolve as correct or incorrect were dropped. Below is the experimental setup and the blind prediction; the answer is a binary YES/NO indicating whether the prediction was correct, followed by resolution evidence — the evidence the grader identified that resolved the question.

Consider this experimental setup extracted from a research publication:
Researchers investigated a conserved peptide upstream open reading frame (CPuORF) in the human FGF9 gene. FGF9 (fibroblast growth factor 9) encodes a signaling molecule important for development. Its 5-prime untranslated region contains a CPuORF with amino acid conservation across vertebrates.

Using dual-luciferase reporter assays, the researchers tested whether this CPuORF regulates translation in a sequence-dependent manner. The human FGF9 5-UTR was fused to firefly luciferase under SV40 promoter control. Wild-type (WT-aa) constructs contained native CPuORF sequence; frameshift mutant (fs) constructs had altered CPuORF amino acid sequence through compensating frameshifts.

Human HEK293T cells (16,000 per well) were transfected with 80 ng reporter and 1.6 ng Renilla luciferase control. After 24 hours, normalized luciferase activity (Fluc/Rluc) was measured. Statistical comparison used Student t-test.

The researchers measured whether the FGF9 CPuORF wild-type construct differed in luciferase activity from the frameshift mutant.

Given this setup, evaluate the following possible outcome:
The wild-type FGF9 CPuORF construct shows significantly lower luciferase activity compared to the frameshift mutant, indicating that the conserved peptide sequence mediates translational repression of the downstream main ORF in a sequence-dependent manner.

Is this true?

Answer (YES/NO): NO